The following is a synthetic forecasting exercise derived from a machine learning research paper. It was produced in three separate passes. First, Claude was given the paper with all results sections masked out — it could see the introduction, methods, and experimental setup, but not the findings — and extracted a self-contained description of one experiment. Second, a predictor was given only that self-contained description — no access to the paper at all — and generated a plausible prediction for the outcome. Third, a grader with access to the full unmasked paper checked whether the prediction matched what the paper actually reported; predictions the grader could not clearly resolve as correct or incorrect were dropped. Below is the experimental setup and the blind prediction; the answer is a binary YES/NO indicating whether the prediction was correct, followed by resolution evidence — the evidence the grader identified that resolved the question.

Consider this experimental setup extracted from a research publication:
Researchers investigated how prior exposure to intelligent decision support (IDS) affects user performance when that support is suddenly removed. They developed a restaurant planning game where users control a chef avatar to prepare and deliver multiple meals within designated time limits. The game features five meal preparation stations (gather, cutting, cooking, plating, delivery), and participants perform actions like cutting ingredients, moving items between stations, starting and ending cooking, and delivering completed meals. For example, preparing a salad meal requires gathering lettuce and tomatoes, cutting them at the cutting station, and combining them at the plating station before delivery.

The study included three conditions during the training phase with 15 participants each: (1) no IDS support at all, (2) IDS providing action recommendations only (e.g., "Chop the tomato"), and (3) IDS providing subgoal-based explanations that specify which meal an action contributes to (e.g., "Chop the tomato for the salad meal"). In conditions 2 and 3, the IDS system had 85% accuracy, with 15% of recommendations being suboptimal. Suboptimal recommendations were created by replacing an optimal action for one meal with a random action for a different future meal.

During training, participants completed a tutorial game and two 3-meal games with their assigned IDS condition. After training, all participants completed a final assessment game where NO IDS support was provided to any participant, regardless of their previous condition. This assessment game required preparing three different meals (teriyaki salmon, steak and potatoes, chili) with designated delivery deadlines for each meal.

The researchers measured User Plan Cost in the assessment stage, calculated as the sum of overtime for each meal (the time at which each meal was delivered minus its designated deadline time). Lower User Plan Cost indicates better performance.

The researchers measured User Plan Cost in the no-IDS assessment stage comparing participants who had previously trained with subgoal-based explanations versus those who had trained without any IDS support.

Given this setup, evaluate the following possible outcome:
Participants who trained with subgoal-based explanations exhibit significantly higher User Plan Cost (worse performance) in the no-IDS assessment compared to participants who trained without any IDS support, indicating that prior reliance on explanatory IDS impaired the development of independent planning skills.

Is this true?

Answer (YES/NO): NO